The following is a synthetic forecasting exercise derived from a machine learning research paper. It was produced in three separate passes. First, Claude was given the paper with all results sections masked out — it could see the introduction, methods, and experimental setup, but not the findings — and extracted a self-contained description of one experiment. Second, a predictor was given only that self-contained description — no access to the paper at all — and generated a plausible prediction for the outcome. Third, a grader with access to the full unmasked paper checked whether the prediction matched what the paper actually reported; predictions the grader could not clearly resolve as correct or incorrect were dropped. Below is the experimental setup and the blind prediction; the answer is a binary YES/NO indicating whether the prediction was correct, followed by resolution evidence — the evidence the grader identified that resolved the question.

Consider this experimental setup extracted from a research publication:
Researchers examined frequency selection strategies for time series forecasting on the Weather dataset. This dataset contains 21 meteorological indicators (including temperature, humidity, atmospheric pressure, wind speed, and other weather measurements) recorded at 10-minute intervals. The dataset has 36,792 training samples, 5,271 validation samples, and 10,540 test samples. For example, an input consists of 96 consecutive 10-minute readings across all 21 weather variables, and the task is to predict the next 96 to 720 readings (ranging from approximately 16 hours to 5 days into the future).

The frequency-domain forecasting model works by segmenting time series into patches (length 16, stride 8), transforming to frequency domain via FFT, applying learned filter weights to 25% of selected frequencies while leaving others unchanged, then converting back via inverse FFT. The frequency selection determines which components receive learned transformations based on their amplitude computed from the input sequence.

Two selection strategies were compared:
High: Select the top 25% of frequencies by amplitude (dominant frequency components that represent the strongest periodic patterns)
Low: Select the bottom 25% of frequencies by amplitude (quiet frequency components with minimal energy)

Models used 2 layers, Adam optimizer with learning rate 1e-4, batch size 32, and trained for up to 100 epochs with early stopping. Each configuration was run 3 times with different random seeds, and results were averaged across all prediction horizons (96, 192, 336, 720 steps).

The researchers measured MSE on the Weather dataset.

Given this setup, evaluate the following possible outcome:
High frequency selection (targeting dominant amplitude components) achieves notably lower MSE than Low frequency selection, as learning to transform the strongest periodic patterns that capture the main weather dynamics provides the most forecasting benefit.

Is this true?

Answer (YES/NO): NO